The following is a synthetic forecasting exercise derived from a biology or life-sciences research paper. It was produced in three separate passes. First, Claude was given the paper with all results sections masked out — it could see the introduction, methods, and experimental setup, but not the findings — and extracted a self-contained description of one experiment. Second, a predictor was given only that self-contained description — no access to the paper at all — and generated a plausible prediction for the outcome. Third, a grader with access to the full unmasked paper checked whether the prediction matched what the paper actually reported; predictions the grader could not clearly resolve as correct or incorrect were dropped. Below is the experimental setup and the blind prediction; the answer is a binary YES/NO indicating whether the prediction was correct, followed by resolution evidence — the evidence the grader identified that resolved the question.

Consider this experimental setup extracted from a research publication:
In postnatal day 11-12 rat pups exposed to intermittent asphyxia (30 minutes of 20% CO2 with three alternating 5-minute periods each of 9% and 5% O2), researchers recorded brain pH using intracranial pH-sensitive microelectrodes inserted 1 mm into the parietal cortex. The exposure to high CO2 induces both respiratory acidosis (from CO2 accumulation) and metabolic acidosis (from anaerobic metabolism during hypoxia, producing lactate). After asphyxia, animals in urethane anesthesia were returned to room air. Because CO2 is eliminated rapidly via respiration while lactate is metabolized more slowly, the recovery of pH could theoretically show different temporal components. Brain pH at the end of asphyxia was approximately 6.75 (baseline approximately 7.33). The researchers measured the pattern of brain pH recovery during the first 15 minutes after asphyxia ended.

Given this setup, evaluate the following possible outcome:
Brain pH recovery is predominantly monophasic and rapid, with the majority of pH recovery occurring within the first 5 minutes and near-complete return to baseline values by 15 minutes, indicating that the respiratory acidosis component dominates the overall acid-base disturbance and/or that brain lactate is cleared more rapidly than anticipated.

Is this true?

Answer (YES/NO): NO